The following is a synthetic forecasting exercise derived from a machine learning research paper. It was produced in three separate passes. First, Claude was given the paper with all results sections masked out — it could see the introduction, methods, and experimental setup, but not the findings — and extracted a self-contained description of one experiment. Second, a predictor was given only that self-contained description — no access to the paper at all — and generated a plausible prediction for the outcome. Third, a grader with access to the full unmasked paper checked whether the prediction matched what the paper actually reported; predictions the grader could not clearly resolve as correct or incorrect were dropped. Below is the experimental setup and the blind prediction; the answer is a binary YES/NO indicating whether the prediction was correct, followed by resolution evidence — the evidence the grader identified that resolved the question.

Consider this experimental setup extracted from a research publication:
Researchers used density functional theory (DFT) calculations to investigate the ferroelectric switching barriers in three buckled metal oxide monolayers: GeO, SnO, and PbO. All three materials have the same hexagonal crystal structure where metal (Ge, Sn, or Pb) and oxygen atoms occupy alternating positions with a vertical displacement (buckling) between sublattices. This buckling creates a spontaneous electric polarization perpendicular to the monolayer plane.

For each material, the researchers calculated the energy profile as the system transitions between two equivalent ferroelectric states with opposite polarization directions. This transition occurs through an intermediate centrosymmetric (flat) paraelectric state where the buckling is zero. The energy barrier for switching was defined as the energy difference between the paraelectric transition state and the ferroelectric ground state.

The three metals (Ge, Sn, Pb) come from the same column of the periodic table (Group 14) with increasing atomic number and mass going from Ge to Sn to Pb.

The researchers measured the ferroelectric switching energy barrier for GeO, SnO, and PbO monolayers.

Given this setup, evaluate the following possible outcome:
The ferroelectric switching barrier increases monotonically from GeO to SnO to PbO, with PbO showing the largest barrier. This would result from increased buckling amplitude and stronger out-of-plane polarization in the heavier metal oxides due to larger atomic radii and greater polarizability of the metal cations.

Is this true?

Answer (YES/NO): NO